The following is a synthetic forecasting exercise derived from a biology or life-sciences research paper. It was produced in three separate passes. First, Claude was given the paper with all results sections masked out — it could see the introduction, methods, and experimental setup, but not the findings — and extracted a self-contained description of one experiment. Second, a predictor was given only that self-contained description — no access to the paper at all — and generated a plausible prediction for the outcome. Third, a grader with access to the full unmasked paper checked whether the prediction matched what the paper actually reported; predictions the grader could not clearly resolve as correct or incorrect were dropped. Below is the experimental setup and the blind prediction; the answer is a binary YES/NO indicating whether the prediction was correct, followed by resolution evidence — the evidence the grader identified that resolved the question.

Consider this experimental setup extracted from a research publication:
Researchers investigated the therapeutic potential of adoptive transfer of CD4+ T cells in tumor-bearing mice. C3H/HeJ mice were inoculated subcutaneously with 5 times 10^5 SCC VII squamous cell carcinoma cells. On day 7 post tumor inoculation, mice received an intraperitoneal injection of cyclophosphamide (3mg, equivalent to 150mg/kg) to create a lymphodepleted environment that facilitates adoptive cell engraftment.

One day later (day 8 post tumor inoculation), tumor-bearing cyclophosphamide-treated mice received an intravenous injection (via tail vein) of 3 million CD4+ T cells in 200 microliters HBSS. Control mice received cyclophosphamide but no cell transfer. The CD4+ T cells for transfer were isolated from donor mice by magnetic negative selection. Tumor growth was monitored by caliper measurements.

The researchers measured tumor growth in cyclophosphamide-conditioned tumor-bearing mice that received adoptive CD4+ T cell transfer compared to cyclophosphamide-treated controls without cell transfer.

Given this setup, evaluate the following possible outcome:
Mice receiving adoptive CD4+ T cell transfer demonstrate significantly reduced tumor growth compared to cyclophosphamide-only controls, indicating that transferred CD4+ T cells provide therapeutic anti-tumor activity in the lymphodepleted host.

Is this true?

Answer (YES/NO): NO